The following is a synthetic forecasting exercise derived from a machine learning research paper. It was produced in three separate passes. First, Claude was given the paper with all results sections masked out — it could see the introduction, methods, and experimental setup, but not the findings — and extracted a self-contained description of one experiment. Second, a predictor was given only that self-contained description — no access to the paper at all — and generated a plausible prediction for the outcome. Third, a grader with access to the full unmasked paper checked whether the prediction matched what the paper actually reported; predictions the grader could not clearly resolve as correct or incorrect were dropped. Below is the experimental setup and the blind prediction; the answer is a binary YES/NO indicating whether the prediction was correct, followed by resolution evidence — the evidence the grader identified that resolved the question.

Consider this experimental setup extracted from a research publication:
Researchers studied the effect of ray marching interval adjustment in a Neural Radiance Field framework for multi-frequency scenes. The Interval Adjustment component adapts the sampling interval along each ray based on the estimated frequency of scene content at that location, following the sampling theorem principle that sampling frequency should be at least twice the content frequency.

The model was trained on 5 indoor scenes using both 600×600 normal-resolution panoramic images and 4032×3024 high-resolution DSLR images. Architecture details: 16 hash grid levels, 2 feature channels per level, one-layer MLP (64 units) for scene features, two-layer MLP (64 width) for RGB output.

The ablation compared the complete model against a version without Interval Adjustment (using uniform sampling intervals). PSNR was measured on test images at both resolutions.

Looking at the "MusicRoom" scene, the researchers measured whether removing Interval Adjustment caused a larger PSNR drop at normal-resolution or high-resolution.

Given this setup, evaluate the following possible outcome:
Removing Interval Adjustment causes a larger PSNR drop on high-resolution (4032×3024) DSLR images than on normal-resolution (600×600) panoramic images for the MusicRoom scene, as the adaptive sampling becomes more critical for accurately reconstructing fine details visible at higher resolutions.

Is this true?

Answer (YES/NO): NO